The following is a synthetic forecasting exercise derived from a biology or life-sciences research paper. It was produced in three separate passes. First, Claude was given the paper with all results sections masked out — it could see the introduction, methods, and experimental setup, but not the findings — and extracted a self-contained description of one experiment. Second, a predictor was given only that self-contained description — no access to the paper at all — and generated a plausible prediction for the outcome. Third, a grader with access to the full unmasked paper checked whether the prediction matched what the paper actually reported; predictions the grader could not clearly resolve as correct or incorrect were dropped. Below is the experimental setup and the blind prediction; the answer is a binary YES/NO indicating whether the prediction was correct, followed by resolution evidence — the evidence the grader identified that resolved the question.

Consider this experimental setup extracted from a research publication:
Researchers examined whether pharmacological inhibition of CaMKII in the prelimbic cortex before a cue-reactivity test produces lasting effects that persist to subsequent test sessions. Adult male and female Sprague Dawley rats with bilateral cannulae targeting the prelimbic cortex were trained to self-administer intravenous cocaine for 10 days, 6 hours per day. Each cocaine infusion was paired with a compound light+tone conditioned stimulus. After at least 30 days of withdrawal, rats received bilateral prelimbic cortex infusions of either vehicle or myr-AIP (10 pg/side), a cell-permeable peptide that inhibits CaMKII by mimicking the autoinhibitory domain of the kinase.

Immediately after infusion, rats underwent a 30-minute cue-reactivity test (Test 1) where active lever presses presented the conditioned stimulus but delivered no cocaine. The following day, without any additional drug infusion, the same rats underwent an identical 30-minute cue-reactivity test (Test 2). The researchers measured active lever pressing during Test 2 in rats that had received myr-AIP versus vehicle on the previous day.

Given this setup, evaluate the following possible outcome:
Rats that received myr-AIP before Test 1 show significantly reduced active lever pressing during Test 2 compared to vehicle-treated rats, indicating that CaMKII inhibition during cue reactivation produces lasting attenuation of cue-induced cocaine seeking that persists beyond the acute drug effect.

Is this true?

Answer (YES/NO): NO